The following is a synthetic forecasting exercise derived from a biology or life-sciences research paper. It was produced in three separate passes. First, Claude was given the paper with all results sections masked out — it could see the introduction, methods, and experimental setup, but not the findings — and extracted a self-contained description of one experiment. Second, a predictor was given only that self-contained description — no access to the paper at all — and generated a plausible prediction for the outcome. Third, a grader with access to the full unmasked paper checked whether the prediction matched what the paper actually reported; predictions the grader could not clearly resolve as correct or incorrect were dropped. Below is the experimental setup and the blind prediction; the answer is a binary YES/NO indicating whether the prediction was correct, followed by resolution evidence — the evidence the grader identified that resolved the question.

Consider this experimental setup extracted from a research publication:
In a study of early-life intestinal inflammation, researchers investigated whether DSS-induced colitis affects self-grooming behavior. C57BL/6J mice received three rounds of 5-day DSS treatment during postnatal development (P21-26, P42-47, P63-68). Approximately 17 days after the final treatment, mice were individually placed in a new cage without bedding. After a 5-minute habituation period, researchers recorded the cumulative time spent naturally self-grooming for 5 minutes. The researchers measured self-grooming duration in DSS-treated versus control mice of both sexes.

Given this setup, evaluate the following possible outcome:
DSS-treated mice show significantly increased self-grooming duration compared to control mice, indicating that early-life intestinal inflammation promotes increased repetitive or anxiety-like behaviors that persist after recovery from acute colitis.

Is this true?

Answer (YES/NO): NO